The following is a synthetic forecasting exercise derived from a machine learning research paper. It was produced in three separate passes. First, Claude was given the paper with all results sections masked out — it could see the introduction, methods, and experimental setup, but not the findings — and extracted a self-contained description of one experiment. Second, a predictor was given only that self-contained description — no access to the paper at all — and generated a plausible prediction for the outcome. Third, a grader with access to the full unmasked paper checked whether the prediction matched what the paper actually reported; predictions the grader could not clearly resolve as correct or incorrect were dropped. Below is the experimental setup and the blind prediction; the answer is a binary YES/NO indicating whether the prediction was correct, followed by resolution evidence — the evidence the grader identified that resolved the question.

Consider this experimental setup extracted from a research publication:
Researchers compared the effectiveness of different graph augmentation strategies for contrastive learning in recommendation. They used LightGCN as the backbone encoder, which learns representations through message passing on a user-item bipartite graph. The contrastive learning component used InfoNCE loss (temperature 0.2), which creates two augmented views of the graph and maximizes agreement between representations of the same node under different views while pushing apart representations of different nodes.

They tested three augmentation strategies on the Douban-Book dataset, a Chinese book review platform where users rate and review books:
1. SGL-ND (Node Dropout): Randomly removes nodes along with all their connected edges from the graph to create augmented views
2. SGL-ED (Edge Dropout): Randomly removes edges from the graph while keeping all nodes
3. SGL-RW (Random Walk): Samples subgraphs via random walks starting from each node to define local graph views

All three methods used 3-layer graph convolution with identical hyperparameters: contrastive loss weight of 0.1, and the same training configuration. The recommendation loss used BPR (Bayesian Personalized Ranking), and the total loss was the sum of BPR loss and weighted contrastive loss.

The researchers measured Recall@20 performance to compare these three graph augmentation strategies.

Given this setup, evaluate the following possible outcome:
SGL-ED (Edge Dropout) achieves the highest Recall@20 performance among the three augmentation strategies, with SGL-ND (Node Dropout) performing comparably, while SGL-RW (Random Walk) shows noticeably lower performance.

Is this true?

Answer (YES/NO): NO